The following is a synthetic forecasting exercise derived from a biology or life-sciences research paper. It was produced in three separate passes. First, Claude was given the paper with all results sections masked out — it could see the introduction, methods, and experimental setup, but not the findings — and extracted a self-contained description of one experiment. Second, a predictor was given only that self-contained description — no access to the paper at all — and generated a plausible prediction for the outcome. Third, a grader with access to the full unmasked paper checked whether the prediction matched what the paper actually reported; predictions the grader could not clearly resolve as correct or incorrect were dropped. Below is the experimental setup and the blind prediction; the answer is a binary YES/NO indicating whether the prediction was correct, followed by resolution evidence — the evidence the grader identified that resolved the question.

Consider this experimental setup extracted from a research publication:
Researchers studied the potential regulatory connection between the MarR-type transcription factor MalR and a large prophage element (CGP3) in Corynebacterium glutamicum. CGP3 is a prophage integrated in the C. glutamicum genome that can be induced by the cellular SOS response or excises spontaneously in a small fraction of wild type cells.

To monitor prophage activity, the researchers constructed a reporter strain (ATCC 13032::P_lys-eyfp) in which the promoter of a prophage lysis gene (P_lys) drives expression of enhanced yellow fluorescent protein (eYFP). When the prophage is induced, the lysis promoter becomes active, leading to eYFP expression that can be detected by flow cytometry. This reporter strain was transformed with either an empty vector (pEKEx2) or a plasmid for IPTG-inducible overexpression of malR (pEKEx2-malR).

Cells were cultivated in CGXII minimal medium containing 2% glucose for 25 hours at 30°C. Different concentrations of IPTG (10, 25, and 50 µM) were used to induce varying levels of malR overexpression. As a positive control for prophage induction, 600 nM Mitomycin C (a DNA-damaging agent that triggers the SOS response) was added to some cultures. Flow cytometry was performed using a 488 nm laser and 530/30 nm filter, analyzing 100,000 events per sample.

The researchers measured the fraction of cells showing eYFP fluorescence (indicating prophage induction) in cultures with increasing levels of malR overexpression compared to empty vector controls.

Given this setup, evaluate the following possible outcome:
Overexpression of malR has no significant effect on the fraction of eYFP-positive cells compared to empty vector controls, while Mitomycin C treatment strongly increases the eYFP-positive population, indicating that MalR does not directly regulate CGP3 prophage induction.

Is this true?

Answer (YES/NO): NO